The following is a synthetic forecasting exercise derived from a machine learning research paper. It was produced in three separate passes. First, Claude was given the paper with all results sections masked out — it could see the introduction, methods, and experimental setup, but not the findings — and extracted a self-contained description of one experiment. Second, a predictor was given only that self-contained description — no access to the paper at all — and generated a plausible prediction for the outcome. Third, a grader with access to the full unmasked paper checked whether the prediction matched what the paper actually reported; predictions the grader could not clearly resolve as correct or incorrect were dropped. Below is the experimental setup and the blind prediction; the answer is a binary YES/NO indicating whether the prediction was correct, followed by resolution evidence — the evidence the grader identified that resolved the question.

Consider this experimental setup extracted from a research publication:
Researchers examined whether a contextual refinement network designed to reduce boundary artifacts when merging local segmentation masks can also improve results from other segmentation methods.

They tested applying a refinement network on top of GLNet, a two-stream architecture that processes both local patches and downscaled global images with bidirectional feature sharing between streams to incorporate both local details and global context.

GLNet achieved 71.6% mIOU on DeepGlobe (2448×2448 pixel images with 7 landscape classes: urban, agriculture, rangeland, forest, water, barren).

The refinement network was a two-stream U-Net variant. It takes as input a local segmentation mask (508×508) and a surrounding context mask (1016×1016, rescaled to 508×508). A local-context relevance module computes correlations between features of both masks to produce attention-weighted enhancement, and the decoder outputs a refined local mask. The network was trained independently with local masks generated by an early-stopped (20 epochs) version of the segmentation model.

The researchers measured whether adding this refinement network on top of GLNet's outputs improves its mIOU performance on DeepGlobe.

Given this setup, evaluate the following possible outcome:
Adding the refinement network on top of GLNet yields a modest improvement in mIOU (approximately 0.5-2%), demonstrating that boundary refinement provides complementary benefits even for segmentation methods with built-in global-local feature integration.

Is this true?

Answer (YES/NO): YES